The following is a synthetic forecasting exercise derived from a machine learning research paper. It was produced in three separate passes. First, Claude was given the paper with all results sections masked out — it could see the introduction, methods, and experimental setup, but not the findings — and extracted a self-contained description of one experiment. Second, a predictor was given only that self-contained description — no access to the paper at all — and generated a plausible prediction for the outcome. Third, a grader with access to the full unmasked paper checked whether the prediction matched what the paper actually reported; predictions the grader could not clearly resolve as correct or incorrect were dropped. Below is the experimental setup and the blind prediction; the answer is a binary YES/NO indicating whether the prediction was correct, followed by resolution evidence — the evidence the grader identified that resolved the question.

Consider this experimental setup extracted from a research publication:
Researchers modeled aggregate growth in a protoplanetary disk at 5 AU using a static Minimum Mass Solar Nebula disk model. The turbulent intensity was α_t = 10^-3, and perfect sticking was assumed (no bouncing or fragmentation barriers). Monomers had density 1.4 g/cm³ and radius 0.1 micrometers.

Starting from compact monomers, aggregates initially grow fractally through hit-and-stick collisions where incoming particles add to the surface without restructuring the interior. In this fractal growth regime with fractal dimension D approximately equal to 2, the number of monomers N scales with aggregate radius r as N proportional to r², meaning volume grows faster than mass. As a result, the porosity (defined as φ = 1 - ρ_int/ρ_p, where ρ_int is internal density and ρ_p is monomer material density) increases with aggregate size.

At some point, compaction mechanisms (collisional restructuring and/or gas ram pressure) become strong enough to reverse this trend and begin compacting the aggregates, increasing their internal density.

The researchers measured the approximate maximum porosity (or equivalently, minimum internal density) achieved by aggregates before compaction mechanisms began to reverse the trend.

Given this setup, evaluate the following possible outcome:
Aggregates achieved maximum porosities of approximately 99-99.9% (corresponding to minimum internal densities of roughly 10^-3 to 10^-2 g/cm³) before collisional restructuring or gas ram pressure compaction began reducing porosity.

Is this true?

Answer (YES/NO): NO